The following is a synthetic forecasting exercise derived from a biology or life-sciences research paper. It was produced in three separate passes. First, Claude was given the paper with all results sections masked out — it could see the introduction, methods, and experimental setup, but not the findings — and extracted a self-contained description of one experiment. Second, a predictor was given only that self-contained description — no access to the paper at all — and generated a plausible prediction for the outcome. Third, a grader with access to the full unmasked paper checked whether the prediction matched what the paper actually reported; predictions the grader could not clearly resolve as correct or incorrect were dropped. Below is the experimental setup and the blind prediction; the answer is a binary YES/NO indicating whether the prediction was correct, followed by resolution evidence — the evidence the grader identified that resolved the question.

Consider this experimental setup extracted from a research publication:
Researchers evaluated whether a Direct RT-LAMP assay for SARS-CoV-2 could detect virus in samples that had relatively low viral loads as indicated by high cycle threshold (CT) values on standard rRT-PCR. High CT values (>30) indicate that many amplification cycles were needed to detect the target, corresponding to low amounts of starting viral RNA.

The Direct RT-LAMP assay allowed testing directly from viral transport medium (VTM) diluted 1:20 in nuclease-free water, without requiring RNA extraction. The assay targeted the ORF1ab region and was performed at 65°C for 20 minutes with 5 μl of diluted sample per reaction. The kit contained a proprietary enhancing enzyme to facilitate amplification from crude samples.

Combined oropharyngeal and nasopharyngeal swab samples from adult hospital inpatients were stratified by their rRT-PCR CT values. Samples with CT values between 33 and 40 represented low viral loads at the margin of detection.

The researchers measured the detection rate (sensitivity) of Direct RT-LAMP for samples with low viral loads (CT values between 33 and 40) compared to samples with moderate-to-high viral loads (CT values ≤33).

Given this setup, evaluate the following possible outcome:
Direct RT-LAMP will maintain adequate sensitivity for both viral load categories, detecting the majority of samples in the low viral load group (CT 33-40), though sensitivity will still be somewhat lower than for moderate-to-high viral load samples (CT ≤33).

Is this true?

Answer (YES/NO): NO